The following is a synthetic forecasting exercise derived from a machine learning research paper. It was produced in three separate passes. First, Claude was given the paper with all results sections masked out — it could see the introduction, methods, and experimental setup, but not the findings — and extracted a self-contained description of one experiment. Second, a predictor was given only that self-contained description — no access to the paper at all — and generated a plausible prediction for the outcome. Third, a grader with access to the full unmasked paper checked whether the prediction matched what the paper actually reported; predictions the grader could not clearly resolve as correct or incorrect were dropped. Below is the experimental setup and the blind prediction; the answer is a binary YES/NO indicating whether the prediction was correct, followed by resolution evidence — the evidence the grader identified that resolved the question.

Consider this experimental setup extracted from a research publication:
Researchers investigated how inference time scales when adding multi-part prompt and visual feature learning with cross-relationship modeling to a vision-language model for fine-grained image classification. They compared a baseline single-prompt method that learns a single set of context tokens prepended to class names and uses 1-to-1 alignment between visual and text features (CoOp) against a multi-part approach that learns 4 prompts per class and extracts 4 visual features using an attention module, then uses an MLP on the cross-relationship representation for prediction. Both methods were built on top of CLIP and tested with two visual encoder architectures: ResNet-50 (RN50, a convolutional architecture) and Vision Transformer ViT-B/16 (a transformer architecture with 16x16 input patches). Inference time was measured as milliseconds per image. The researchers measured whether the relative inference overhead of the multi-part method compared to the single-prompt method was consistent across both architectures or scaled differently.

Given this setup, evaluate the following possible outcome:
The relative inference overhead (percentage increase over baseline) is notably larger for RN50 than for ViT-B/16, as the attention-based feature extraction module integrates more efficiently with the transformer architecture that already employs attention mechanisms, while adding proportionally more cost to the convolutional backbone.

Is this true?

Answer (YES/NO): NO